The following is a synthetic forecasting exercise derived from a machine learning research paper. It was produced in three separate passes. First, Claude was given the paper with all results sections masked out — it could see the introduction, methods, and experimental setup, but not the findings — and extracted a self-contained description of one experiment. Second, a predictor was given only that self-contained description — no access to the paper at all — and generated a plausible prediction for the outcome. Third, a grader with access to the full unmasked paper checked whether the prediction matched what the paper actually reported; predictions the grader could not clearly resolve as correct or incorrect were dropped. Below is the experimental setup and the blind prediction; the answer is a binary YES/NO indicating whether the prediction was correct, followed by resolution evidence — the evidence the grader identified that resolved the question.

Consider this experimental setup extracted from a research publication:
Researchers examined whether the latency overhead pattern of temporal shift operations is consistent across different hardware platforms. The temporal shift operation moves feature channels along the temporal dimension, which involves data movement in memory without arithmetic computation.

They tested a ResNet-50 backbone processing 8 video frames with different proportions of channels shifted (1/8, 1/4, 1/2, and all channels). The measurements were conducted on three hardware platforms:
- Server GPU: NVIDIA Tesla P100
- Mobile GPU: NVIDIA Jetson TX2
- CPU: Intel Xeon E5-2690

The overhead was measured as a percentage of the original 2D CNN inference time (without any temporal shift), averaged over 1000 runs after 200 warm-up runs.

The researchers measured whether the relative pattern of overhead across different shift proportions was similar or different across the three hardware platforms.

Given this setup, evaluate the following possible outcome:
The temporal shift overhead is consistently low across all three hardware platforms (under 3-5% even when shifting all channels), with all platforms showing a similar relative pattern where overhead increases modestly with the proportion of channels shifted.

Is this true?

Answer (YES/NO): NO